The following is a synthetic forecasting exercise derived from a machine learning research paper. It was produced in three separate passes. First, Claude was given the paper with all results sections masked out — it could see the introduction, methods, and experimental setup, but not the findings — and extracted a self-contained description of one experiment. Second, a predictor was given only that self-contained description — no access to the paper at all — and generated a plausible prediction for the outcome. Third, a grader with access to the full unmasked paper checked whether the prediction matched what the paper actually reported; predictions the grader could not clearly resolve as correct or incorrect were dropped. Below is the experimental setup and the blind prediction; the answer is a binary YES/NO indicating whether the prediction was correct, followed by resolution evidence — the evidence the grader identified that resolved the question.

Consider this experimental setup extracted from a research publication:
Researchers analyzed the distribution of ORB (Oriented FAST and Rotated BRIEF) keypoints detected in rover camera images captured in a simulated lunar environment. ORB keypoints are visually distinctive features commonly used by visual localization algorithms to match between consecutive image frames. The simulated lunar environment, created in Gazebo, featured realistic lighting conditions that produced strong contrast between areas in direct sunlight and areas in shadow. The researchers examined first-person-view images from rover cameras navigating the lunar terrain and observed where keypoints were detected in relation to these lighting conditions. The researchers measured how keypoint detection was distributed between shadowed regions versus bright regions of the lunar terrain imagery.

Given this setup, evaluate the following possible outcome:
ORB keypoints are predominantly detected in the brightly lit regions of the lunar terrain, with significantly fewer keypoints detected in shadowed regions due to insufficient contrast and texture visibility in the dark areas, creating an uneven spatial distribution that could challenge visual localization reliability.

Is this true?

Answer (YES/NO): YES